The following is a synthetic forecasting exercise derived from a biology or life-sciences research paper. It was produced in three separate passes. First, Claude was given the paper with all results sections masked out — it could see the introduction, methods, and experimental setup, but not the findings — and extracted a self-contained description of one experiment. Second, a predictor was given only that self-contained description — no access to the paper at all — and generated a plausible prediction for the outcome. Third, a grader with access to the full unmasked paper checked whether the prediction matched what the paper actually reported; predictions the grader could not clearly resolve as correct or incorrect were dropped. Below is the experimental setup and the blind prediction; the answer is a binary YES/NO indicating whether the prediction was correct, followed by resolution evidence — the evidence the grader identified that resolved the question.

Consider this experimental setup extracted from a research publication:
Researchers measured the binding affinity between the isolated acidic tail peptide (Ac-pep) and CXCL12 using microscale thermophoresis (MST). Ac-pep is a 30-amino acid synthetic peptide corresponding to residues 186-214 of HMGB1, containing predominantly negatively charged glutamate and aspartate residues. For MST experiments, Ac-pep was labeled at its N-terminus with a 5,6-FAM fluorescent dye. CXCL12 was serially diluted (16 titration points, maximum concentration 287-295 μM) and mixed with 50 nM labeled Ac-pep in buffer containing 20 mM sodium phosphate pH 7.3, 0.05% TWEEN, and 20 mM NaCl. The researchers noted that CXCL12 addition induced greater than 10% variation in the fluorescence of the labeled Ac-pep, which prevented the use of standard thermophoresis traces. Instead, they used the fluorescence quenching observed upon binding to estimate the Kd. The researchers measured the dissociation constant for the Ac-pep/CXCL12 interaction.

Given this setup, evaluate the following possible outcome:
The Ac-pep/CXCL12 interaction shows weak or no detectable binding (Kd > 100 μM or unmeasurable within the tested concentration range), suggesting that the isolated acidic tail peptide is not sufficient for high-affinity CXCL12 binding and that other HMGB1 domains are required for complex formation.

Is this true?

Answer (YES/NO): NO